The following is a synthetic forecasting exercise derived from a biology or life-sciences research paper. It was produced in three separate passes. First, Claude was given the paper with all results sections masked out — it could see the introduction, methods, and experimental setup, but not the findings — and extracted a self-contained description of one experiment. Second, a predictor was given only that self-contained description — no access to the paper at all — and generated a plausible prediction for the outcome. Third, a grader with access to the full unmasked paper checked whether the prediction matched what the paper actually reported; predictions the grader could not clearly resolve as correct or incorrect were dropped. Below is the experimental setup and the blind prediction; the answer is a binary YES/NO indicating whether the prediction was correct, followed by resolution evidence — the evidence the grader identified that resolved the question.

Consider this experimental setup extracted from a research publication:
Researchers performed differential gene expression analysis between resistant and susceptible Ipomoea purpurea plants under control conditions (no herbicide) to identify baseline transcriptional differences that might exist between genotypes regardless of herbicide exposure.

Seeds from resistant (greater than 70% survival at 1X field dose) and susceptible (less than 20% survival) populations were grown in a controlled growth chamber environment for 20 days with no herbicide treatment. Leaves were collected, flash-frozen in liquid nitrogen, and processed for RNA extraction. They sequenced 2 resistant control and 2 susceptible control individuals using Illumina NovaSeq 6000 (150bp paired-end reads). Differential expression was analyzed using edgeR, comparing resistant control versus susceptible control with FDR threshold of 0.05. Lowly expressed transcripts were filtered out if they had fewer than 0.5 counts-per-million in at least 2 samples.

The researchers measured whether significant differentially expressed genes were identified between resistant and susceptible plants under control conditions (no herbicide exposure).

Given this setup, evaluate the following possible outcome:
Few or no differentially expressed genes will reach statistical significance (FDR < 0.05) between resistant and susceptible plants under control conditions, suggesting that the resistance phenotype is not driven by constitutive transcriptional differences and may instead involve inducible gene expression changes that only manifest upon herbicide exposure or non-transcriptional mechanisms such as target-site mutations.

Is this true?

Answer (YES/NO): NO